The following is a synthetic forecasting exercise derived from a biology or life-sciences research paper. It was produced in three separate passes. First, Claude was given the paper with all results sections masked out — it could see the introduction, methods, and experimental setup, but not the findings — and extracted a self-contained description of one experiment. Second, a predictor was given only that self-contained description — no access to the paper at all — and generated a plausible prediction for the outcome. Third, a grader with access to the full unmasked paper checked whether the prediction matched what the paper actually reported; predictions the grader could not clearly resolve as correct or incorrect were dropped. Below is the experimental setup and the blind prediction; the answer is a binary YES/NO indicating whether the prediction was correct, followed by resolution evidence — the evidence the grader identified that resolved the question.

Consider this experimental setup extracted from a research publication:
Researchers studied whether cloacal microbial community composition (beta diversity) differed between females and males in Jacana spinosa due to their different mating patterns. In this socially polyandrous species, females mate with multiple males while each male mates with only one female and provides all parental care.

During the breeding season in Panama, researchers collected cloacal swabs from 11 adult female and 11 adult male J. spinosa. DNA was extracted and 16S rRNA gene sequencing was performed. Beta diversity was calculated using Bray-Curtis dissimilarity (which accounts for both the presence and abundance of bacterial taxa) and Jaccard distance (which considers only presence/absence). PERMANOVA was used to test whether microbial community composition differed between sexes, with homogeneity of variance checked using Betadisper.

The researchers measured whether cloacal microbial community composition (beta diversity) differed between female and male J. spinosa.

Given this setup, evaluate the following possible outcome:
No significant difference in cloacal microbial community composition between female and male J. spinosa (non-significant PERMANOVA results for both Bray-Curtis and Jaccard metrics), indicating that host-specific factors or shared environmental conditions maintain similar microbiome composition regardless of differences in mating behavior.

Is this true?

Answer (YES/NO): YES